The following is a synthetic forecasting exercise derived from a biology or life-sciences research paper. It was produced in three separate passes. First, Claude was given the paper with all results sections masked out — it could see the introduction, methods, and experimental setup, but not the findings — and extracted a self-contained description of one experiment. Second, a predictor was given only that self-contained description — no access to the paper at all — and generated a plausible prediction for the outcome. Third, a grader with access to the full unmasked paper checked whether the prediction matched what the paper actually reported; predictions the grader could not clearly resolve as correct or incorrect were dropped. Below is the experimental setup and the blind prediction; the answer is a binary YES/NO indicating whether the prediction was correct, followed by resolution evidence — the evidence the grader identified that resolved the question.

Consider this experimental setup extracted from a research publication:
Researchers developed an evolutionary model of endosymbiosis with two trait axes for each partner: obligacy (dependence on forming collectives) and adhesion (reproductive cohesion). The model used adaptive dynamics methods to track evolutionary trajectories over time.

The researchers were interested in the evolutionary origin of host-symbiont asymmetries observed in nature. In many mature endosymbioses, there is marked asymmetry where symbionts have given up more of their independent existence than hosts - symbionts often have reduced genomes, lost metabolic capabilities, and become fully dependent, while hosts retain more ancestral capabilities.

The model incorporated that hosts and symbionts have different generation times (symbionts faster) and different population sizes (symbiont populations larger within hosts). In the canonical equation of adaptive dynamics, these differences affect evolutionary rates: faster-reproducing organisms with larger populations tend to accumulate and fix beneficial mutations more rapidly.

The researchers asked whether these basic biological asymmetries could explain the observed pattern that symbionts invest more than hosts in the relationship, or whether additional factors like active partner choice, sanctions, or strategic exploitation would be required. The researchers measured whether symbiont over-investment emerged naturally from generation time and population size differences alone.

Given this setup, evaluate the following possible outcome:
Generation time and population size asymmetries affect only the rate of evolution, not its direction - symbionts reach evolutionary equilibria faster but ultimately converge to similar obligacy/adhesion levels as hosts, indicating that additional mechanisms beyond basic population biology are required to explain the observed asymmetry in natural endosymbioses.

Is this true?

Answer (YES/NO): NO